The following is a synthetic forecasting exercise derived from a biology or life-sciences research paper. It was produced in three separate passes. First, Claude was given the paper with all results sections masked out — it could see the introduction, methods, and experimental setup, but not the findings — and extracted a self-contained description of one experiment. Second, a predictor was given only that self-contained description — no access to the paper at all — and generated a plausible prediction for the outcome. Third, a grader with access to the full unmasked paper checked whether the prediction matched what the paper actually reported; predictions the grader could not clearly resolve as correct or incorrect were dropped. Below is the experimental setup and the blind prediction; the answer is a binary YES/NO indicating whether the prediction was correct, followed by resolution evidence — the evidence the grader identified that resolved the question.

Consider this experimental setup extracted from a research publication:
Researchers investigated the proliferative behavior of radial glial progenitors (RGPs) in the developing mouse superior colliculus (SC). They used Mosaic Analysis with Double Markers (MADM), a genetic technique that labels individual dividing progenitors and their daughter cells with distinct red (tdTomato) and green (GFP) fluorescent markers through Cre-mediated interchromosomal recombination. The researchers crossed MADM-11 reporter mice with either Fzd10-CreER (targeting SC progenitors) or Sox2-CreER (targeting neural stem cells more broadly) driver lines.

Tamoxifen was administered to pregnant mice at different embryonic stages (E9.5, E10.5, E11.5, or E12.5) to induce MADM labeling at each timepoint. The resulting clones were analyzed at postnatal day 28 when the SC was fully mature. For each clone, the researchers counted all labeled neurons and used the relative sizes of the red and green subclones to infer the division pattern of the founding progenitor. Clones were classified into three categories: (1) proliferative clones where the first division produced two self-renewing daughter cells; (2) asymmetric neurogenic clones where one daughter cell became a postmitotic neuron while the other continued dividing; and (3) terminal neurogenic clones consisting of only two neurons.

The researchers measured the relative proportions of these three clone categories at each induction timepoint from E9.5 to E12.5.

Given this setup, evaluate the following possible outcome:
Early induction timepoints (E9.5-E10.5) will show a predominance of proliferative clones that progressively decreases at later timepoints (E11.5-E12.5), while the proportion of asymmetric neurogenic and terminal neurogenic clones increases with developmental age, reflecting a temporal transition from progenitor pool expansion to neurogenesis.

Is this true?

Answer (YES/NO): YES